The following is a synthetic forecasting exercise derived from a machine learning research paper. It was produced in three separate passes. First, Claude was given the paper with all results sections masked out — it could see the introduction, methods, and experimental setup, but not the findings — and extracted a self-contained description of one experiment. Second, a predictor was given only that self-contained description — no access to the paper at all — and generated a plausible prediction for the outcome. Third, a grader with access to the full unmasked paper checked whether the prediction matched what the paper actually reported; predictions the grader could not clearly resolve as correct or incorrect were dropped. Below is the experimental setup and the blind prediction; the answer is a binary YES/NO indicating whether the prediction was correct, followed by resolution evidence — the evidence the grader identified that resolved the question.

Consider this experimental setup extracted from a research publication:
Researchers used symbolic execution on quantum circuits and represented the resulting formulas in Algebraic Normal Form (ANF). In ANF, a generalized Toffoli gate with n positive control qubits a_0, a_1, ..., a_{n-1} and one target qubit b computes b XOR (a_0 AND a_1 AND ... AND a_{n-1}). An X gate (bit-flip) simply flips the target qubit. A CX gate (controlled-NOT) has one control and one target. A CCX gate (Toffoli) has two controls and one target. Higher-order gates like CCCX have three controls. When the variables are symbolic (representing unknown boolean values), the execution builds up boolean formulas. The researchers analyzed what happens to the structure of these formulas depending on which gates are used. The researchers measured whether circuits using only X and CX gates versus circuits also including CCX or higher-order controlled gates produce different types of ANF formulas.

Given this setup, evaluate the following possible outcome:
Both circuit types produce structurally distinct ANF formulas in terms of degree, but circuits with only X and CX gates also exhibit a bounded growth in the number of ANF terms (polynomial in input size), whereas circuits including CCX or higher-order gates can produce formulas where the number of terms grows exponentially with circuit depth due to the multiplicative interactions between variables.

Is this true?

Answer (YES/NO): YES